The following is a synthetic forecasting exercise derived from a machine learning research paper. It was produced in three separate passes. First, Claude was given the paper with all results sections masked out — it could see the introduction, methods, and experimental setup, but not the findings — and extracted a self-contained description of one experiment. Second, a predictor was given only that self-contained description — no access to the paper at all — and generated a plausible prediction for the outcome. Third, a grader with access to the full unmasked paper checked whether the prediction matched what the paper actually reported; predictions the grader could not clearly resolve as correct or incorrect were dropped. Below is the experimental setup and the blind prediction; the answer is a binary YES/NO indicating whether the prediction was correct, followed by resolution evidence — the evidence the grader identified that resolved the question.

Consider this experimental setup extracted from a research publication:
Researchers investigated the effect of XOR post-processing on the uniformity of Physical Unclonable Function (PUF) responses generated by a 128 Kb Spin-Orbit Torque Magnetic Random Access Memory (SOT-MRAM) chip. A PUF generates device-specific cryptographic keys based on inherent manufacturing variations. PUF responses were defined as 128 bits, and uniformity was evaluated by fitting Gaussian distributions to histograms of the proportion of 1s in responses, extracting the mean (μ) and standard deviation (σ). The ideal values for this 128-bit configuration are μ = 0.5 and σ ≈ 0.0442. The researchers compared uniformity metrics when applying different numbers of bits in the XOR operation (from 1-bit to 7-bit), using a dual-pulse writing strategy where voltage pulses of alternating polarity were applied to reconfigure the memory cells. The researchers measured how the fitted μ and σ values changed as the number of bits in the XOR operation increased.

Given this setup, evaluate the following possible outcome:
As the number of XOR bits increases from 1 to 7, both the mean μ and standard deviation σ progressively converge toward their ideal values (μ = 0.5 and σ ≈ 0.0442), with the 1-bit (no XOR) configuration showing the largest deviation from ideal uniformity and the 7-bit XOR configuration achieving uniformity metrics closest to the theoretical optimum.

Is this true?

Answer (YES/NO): YES